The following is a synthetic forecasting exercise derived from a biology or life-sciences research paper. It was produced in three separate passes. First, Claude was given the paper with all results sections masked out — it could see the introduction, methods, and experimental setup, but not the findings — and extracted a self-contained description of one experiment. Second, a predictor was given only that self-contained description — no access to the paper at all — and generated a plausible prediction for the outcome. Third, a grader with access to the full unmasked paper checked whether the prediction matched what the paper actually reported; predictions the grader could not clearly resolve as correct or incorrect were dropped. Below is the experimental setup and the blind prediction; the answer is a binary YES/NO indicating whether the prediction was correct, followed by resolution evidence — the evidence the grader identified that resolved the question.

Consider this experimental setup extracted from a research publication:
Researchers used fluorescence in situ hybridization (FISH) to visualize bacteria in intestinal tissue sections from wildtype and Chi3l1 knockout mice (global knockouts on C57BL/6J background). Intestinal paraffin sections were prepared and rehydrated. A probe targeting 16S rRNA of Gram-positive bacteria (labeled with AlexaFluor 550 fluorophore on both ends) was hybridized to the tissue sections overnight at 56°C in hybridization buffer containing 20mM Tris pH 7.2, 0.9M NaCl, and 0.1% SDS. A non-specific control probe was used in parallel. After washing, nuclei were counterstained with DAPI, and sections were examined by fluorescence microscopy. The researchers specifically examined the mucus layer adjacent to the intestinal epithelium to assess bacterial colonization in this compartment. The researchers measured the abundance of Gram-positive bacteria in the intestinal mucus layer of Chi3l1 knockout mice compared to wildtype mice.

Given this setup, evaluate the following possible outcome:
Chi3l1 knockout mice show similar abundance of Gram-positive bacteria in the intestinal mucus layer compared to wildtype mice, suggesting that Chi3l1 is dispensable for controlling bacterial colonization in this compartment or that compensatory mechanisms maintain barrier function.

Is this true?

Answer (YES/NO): NO